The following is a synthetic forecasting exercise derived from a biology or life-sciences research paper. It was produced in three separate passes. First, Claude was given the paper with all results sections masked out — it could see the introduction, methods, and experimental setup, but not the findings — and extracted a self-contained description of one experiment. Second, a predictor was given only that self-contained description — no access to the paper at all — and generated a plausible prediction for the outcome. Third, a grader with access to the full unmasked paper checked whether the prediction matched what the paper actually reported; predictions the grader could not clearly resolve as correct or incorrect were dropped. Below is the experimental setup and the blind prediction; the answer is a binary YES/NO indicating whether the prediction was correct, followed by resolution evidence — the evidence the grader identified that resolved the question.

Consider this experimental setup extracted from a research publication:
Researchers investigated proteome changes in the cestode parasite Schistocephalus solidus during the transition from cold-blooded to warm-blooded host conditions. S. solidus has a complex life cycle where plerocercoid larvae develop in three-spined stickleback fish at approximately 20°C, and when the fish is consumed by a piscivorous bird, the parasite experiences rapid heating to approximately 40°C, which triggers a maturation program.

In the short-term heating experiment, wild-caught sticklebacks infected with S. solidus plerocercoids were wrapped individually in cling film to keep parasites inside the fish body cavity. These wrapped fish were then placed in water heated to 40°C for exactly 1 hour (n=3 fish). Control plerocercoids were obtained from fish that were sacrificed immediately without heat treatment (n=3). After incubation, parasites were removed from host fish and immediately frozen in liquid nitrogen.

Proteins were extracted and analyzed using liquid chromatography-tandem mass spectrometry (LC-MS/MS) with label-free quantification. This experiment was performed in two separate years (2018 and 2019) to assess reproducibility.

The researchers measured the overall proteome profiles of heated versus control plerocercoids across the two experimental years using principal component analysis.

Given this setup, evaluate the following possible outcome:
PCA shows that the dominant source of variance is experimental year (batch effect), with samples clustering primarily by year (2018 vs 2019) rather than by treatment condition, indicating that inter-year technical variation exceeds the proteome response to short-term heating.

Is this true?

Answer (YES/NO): YES